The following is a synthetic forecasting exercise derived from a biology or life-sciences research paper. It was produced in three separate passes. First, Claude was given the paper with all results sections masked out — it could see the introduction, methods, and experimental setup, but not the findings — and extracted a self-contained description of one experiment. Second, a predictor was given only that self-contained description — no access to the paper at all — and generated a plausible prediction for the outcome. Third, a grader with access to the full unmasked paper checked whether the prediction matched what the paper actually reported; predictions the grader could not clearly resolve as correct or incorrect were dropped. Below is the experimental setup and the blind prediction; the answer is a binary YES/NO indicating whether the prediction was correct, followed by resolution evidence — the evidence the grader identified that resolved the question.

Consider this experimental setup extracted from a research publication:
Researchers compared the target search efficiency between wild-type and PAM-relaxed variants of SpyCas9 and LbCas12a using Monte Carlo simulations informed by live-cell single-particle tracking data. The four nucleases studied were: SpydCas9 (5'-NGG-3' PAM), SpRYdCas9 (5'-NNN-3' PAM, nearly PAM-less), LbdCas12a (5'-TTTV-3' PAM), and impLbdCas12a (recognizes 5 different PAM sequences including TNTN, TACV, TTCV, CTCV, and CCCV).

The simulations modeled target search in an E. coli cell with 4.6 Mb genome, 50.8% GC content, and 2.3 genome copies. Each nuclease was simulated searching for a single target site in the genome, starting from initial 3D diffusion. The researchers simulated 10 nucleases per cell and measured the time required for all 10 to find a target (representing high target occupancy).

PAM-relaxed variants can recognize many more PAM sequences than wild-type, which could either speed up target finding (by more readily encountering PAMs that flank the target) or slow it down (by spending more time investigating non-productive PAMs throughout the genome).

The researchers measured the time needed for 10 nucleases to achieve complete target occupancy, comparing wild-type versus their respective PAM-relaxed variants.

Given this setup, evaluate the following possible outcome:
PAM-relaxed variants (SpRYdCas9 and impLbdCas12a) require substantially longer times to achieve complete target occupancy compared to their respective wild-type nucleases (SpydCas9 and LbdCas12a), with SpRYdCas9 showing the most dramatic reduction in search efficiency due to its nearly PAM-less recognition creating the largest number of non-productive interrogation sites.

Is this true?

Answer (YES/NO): YES